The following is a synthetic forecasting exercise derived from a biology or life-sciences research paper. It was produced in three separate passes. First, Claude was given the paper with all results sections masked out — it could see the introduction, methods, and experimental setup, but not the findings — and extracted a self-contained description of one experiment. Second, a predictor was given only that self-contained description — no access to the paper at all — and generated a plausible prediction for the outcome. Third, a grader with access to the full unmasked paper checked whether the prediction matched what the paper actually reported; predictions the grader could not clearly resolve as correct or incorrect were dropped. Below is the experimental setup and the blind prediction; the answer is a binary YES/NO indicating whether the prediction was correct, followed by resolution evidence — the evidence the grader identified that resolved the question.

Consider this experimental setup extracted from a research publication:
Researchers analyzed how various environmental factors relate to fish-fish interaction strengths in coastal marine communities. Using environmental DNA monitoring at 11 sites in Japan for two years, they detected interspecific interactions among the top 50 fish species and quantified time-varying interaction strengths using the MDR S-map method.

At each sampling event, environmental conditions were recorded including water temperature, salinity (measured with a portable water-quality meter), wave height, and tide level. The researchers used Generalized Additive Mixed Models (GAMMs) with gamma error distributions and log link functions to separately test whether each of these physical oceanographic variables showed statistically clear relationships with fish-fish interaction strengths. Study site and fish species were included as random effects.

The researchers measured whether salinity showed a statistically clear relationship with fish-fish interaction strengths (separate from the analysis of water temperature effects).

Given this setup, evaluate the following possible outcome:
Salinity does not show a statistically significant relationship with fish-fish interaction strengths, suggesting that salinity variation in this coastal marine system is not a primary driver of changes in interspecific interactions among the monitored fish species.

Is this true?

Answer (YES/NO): NO